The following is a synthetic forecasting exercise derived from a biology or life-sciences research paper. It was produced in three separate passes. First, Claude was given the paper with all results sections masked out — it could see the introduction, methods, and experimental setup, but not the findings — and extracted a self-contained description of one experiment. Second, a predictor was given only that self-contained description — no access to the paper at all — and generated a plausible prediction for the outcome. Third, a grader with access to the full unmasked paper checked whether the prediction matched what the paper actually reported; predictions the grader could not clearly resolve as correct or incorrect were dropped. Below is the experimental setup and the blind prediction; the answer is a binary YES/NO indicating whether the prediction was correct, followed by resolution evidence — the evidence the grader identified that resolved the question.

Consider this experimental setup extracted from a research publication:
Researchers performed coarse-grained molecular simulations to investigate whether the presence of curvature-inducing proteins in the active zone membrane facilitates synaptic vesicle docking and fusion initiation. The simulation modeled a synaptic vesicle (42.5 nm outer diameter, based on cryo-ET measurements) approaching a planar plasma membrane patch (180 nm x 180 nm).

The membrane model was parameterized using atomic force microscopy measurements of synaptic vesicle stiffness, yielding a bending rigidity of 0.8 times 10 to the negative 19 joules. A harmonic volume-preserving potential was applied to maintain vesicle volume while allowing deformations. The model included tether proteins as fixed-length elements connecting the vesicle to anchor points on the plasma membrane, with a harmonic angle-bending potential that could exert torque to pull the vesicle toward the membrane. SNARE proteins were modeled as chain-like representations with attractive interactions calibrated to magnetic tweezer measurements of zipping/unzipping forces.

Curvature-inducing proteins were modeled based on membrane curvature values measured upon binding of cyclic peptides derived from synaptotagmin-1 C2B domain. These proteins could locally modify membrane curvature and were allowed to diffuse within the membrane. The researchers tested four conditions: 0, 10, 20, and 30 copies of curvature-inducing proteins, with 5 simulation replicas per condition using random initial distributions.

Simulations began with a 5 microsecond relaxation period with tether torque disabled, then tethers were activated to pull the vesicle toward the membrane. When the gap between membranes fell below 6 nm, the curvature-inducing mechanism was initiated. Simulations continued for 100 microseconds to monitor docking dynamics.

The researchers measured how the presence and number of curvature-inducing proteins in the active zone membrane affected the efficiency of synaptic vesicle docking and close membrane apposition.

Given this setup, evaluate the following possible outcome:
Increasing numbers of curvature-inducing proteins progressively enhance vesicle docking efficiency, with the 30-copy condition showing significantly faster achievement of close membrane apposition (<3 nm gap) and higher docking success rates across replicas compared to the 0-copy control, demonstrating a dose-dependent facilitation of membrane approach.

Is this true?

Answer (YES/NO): NO